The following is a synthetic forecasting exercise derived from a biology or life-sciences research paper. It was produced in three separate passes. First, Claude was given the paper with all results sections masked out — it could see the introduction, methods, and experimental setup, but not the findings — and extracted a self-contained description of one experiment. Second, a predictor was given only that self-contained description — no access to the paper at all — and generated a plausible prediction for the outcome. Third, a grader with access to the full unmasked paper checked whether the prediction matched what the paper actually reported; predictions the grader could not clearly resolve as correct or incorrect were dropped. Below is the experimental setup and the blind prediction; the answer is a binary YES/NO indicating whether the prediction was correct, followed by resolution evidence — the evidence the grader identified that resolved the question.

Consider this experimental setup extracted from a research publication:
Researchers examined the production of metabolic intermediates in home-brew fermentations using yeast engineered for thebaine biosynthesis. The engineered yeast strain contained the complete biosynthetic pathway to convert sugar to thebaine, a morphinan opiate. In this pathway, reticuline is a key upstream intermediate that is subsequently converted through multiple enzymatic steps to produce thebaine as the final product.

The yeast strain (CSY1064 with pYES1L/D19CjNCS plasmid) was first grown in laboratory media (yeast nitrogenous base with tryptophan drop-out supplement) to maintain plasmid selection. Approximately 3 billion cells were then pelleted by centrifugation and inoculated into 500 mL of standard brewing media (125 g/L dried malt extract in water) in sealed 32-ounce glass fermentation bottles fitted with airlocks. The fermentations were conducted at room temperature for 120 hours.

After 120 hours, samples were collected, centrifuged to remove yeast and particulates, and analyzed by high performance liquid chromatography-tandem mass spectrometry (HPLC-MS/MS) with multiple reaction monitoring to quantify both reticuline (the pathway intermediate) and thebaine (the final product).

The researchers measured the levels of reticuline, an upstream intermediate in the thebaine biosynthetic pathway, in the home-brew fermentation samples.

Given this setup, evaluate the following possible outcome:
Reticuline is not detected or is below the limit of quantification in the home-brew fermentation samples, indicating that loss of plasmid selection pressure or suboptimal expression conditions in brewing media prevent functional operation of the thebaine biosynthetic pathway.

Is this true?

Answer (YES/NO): NO